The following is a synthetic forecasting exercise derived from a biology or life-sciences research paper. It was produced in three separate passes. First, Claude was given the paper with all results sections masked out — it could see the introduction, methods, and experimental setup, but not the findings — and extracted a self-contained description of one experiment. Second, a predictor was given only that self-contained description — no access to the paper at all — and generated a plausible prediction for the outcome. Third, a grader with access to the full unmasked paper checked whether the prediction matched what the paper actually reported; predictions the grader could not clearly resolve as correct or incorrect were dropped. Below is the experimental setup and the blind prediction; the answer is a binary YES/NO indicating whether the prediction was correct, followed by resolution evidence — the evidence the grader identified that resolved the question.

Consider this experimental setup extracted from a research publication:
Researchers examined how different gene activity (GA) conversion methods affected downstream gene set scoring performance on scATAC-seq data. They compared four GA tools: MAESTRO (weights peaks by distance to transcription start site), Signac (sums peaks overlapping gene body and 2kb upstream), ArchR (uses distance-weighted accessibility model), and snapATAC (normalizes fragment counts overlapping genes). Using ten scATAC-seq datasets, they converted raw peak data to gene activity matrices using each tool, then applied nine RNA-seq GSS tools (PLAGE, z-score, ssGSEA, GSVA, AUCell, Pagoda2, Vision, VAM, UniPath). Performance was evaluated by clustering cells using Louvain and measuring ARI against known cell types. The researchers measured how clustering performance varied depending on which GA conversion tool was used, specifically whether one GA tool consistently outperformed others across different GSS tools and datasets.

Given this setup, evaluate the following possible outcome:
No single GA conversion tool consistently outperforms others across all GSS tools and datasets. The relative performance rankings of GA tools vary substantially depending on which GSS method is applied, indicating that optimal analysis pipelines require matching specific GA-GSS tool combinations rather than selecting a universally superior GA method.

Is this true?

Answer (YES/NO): YES